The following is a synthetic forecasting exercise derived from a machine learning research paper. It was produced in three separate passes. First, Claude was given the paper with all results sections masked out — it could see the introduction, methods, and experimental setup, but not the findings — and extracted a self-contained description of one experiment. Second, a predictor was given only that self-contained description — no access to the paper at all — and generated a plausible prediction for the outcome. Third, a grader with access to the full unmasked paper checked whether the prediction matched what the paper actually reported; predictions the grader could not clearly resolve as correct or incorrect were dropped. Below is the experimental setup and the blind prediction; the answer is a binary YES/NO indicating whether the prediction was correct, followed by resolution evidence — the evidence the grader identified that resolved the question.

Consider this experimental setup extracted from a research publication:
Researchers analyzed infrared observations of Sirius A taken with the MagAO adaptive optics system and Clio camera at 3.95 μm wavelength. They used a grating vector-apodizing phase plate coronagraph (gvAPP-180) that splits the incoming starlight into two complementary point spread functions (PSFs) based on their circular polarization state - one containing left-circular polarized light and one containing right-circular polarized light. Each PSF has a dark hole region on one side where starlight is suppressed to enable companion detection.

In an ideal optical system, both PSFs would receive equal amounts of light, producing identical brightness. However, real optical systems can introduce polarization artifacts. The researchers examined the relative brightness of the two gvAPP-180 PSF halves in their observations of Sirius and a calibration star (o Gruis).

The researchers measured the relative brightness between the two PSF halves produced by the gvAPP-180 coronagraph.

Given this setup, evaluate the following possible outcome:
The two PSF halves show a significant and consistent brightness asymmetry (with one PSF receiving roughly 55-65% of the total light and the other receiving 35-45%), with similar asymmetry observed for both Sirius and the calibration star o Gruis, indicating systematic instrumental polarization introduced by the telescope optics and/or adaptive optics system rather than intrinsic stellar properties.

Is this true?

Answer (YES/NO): NO